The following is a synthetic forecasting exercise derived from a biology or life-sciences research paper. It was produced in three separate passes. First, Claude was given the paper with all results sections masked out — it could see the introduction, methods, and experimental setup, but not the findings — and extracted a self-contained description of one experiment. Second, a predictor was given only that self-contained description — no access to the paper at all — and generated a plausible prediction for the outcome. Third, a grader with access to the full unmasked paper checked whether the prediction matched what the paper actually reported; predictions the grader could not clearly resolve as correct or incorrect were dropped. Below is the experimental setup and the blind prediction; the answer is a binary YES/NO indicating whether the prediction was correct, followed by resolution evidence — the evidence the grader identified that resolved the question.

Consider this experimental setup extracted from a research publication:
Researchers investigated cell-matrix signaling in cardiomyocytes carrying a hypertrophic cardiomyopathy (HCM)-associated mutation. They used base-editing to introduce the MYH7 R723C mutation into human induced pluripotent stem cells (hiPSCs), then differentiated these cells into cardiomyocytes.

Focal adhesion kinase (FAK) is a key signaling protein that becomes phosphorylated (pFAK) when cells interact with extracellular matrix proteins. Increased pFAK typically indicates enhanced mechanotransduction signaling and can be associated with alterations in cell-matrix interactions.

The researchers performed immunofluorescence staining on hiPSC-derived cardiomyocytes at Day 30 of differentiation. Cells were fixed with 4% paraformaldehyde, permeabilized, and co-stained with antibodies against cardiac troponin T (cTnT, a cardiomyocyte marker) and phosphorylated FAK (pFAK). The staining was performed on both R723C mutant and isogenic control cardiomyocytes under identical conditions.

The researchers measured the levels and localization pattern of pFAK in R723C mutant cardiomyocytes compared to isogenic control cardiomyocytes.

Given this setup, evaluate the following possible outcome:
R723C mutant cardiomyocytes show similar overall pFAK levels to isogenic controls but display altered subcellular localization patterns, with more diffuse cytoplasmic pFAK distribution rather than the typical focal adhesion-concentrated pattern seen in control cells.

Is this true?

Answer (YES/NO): NO